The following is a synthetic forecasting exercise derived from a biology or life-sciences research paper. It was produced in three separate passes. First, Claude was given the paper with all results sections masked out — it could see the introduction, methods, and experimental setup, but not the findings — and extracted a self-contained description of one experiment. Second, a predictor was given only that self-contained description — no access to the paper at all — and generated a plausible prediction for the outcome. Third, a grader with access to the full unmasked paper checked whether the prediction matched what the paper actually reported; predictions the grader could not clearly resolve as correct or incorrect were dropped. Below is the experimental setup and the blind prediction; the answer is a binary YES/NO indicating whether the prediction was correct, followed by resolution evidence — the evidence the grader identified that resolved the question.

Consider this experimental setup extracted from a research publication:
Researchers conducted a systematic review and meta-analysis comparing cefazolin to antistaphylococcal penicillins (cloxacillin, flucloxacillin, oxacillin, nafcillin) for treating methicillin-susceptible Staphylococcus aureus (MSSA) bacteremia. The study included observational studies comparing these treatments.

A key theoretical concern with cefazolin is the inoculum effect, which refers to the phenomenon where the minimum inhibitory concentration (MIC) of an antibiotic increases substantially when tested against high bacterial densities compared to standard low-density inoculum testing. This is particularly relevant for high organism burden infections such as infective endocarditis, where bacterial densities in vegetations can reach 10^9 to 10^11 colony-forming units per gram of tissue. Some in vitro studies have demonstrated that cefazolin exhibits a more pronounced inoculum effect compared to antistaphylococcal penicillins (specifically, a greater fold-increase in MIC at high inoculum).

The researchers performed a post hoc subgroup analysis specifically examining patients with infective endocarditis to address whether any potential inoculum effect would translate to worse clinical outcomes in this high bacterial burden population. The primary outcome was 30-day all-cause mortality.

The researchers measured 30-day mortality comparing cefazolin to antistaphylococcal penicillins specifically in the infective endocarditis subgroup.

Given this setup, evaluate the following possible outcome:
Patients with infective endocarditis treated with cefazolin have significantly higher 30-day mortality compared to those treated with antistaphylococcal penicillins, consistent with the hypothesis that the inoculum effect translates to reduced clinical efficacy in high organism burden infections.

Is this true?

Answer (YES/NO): NO